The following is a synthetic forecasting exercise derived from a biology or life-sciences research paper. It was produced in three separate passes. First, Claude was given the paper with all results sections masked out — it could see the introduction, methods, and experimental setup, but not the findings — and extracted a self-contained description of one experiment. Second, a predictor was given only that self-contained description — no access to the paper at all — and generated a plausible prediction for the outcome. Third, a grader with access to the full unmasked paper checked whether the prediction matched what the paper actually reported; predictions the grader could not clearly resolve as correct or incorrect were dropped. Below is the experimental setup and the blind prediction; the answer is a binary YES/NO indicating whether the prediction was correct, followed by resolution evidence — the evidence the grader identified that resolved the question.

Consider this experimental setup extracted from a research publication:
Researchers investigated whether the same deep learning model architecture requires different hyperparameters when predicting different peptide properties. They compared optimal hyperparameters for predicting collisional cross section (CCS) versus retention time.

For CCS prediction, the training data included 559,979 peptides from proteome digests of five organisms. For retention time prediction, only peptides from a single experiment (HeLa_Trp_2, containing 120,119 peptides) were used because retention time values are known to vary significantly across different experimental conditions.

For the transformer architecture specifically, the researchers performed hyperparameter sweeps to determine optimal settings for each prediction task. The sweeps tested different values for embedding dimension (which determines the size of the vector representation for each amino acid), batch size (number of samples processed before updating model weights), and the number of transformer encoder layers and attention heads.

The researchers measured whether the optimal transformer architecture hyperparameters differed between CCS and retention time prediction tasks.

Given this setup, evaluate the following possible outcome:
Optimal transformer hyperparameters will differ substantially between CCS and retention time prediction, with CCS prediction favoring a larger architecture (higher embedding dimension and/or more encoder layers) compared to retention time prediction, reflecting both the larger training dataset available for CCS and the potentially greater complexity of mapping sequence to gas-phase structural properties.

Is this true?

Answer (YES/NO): NO